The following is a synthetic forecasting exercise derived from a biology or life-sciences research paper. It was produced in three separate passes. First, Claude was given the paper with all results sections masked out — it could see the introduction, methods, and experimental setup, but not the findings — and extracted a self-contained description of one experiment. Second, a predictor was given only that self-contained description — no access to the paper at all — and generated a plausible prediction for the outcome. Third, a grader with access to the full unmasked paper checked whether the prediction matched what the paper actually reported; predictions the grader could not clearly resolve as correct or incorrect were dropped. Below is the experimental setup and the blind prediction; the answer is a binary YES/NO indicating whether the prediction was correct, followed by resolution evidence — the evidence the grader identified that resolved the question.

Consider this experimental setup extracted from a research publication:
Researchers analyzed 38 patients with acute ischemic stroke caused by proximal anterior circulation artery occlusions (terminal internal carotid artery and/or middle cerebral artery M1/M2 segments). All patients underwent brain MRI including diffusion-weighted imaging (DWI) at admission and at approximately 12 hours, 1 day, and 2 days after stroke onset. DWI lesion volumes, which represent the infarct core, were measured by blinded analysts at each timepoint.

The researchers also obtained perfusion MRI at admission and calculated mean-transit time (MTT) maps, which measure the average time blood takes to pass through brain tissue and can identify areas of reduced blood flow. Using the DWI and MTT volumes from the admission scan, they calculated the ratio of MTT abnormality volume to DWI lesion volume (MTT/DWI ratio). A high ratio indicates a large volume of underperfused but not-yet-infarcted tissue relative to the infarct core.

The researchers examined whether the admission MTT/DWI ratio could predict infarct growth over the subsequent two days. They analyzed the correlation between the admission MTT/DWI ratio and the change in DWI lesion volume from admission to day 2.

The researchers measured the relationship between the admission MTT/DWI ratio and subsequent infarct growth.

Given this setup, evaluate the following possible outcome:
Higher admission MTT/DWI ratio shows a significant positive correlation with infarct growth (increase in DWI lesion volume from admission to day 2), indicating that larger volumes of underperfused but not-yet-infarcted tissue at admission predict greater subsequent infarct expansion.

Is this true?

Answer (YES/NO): NO